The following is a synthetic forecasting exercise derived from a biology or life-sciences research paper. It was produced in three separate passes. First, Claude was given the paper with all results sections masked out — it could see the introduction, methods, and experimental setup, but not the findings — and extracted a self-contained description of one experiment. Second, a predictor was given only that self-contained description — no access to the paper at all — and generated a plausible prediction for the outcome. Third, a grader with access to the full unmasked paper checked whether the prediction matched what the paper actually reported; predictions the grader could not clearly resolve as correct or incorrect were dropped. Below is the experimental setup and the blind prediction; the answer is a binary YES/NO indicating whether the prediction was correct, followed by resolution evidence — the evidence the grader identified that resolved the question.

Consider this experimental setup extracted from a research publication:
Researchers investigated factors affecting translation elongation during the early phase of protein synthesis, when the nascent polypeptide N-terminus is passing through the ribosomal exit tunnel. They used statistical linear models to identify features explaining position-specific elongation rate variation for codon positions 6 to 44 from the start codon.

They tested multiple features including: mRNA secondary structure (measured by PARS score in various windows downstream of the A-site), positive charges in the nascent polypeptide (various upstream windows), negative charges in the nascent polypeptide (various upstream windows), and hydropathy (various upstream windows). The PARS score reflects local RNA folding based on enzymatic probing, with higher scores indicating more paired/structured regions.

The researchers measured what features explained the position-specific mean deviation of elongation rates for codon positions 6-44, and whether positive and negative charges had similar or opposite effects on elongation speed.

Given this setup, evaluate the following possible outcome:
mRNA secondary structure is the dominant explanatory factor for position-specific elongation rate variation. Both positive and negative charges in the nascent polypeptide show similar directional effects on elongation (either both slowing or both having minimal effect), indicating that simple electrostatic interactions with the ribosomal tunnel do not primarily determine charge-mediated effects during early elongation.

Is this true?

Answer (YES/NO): NO